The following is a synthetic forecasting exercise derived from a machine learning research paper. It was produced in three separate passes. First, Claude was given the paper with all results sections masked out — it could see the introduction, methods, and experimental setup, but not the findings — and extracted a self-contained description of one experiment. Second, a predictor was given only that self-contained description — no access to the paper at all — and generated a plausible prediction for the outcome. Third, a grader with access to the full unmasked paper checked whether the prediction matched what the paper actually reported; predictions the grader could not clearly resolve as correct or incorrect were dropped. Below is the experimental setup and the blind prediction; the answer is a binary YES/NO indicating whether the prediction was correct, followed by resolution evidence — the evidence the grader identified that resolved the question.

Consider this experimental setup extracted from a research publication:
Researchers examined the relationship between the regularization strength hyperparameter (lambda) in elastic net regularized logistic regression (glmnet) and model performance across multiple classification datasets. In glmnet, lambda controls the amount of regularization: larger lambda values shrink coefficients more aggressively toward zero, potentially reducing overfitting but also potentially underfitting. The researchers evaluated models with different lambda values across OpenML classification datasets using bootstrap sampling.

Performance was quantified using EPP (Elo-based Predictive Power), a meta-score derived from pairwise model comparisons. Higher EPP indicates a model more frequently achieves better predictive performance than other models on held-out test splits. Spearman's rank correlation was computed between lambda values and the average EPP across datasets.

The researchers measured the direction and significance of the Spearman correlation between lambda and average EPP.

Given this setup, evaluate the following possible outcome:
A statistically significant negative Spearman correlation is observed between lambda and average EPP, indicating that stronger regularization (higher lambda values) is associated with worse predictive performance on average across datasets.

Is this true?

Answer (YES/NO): YES